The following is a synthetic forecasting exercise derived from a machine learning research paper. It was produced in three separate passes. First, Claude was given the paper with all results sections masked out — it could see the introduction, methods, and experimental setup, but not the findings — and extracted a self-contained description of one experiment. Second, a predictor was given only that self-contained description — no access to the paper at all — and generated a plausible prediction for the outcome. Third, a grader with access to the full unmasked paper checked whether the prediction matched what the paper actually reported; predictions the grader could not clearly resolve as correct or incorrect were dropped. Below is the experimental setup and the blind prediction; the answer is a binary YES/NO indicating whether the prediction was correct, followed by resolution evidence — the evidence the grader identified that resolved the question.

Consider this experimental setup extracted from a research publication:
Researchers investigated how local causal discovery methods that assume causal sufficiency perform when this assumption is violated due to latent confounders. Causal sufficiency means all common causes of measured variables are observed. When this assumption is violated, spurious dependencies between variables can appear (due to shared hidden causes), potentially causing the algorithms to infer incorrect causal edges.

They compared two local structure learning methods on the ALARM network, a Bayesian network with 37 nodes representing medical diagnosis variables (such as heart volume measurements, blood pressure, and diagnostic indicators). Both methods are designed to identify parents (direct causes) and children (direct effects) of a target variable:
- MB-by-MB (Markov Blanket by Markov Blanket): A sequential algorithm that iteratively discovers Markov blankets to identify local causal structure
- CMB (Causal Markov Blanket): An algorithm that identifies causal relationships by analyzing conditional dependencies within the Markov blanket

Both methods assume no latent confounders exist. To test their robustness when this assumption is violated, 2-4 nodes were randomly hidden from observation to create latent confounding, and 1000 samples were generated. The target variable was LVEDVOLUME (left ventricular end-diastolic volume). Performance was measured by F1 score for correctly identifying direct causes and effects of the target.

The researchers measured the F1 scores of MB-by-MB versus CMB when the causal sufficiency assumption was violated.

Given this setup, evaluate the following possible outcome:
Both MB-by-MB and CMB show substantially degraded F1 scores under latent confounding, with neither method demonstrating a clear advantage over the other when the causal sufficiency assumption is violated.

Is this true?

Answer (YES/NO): YES